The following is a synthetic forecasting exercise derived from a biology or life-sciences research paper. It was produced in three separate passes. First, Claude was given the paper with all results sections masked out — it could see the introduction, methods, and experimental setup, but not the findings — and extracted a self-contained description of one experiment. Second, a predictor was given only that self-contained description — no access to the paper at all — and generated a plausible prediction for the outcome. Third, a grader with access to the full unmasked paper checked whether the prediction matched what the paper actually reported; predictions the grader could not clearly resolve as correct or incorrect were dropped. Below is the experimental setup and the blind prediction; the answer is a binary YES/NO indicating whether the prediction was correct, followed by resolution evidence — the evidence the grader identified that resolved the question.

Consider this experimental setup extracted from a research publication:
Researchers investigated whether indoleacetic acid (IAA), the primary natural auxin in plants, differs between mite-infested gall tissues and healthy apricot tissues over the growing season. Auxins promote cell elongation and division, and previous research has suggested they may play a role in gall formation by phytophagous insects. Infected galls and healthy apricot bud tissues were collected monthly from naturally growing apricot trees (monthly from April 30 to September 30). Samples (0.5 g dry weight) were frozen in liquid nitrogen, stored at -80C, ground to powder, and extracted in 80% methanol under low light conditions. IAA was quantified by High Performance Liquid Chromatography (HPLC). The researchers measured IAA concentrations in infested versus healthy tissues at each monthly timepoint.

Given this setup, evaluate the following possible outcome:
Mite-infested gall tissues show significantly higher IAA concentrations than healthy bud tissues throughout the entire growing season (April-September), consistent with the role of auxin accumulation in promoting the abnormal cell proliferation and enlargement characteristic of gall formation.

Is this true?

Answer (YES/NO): NO